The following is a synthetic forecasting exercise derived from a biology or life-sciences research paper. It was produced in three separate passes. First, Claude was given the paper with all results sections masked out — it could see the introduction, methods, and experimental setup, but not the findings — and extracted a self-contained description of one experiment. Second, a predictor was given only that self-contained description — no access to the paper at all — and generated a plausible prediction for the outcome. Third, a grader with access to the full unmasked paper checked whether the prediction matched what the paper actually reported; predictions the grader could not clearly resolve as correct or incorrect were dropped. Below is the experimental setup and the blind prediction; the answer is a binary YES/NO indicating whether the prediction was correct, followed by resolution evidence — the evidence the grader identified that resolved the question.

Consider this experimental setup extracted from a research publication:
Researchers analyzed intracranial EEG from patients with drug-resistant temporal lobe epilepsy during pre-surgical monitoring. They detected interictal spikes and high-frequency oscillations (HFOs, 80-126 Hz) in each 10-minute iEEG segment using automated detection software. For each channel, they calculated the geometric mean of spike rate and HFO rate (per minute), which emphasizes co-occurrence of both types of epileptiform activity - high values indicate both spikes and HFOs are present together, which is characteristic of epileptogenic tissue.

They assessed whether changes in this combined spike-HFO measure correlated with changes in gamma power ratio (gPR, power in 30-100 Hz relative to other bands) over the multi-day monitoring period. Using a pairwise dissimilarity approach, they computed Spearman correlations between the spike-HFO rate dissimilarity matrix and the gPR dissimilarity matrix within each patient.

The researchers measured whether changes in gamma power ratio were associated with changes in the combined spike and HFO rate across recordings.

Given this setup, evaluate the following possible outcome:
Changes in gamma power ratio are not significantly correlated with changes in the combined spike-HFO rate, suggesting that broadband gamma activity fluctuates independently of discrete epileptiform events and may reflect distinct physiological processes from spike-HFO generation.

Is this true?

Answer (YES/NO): NO